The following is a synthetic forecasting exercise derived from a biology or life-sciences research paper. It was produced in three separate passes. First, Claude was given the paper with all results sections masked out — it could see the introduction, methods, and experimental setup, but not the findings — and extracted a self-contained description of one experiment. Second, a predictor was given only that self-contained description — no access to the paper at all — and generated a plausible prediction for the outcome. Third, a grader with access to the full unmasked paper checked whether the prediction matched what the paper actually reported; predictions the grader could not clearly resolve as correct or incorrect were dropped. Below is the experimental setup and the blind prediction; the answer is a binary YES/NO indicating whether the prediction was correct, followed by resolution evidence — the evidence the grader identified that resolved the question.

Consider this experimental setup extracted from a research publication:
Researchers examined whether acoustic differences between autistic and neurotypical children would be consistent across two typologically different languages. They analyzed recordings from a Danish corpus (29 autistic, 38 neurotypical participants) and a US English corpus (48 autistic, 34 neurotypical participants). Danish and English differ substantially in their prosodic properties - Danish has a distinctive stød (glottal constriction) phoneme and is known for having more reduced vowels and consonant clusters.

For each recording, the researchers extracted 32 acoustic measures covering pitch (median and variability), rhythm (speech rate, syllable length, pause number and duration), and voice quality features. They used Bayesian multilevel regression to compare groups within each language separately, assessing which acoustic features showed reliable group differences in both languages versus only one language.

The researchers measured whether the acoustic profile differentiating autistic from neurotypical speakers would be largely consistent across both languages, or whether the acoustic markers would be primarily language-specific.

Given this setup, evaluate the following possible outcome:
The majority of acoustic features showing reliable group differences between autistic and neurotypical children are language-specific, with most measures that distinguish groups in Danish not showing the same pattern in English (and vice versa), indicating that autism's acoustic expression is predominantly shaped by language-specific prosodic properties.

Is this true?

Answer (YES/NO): YES